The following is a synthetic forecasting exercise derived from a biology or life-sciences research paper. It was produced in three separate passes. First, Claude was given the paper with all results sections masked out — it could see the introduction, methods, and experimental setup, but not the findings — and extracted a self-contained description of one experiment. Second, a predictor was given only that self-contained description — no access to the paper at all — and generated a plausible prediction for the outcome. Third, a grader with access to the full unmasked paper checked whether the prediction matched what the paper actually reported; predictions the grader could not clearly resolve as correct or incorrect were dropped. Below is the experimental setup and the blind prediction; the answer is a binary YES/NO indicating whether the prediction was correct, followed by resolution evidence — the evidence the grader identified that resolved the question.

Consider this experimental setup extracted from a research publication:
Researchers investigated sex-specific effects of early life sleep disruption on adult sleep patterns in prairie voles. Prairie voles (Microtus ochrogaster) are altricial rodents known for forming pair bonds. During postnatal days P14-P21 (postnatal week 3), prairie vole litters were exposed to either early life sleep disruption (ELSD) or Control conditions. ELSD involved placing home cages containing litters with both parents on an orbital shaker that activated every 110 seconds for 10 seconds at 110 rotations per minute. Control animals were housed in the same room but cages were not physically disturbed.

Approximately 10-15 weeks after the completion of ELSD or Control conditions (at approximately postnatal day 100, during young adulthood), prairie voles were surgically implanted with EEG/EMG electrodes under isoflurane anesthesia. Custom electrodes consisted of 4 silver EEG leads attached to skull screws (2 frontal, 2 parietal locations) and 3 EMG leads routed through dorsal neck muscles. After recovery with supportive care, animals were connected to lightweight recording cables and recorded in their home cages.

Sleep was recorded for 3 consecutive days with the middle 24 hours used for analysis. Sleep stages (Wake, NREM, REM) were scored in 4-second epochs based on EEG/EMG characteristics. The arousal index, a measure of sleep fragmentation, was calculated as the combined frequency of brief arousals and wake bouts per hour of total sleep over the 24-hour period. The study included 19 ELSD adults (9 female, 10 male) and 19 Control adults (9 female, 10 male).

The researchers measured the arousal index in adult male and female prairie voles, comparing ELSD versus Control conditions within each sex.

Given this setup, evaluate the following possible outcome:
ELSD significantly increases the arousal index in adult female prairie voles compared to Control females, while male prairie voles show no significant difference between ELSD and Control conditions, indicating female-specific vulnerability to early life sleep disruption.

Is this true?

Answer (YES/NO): NO